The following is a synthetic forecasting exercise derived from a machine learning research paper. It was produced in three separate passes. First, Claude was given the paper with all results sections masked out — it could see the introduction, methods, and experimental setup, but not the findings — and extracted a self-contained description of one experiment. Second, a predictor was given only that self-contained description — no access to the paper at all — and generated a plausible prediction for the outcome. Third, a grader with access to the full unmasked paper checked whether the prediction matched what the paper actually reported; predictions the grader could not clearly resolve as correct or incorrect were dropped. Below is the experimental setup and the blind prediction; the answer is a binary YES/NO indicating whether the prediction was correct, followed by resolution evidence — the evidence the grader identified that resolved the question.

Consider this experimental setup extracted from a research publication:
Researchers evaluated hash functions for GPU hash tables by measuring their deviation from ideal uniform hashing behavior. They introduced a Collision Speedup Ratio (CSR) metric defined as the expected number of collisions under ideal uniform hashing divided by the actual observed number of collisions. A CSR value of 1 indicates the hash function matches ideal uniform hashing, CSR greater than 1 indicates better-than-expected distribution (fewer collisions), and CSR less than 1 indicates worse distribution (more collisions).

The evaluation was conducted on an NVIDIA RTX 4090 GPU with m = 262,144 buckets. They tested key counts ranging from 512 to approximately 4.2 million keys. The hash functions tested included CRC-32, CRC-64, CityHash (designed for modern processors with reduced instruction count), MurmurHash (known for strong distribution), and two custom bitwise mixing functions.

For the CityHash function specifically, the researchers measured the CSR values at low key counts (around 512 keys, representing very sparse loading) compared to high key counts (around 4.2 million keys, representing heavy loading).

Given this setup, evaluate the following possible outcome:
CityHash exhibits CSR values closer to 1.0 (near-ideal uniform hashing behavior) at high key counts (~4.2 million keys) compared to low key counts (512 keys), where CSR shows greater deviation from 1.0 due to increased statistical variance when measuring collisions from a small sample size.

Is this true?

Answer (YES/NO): YES